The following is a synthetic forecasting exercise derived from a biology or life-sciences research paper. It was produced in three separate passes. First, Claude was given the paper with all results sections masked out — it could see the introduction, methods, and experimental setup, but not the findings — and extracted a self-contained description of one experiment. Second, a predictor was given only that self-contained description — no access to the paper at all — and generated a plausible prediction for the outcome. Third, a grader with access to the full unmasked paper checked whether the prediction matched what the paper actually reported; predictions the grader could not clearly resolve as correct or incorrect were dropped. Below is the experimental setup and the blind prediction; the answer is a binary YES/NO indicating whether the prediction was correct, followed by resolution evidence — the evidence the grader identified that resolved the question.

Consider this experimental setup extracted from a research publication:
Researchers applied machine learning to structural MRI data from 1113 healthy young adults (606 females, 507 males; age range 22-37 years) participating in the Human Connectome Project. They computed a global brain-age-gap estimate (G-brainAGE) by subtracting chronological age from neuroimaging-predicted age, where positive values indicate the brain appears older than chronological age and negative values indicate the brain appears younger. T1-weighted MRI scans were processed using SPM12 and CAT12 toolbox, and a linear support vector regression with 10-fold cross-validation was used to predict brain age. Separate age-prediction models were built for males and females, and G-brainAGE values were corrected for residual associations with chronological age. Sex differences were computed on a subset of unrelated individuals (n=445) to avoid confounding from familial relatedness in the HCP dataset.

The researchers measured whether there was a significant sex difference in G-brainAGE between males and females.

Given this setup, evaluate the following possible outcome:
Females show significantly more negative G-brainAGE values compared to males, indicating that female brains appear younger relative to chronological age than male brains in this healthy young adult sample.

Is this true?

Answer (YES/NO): NO